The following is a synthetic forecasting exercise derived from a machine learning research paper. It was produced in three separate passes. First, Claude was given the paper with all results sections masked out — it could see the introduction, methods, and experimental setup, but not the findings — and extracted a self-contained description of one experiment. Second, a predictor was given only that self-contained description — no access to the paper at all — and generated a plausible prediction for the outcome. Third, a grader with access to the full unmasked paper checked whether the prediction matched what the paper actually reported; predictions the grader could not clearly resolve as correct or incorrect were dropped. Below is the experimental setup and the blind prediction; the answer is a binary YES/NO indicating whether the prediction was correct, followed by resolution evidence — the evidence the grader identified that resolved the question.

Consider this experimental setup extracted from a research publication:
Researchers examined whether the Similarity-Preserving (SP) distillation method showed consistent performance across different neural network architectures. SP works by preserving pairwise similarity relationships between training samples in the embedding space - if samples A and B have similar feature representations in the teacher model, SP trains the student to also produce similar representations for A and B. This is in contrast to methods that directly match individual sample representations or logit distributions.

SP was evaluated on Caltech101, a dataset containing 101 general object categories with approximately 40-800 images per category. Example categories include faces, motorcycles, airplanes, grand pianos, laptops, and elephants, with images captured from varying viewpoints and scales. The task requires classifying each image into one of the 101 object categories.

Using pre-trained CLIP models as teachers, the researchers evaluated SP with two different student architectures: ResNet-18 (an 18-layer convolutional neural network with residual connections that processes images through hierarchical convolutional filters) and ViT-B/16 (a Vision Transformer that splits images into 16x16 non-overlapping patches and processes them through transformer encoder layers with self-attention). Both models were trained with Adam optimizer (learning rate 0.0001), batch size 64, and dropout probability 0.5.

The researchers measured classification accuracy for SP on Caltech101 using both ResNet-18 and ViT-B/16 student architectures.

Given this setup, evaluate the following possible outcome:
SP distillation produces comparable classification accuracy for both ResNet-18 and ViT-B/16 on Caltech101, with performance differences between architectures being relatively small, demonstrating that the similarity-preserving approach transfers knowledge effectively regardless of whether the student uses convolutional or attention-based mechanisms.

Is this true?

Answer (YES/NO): NO